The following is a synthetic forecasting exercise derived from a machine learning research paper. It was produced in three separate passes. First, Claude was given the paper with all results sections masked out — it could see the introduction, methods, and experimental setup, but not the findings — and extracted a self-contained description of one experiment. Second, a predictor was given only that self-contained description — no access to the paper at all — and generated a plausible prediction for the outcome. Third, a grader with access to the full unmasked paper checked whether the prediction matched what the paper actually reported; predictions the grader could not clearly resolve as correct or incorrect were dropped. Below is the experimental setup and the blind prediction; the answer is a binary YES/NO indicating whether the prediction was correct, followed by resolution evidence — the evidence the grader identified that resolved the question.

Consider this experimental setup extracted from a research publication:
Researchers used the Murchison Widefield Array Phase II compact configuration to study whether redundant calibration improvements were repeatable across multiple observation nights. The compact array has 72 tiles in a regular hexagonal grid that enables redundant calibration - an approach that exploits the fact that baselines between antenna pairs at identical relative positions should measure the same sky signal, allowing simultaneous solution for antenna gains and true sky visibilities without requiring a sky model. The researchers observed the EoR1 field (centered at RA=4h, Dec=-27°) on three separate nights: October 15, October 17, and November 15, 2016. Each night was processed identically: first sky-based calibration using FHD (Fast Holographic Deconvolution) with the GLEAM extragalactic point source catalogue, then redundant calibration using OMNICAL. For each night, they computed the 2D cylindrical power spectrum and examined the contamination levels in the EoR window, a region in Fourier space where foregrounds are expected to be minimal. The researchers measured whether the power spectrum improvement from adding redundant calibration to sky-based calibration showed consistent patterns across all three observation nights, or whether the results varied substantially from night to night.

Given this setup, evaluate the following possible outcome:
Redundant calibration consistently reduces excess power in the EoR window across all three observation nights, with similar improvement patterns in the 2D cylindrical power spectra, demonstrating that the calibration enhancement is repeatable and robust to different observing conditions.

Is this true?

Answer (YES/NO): YES